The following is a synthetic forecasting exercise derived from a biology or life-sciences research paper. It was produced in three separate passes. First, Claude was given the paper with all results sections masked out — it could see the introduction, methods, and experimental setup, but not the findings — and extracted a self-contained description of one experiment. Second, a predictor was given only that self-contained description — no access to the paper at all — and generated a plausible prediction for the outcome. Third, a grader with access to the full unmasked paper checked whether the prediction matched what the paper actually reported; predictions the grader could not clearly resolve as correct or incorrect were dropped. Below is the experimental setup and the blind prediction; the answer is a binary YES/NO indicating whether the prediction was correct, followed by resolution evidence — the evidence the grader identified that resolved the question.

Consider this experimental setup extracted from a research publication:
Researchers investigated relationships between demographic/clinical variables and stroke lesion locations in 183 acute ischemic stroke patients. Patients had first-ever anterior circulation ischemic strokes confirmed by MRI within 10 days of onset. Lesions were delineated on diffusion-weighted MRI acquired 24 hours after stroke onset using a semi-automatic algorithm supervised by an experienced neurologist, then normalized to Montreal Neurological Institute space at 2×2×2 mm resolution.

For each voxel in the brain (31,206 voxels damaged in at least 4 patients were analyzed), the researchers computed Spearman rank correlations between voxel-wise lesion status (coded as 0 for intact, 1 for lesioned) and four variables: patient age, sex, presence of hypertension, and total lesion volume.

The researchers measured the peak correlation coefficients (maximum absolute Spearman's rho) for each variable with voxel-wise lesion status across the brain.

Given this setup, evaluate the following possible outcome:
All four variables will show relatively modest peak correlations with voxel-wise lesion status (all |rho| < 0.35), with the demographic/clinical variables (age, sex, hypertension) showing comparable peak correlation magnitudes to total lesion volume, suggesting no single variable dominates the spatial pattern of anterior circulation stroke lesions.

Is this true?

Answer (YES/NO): NO